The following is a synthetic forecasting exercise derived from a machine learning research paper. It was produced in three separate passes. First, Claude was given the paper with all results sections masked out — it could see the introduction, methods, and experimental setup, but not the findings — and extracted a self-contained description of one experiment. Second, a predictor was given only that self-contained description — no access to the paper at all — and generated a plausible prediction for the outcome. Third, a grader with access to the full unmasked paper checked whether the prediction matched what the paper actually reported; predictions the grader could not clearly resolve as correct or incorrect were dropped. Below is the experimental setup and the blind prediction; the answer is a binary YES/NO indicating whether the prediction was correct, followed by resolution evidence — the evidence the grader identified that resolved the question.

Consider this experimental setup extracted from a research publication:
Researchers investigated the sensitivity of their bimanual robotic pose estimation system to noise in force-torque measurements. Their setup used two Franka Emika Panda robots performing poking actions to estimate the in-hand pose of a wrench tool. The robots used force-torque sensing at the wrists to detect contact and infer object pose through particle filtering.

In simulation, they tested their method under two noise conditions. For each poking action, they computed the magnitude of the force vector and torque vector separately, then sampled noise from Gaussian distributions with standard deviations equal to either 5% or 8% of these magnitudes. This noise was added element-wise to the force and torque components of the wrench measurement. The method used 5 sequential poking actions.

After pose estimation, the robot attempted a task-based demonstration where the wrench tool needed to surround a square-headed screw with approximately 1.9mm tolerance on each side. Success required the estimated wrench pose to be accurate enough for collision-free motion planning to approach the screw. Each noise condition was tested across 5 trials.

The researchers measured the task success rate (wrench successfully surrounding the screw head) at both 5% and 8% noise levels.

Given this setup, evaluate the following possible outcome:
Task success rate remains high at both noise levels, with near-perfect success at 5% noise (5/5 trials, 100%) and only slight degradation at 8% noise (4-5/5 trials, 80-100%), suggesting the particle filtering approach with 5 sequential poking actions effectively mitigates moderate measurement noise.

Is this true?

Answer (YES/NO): NO